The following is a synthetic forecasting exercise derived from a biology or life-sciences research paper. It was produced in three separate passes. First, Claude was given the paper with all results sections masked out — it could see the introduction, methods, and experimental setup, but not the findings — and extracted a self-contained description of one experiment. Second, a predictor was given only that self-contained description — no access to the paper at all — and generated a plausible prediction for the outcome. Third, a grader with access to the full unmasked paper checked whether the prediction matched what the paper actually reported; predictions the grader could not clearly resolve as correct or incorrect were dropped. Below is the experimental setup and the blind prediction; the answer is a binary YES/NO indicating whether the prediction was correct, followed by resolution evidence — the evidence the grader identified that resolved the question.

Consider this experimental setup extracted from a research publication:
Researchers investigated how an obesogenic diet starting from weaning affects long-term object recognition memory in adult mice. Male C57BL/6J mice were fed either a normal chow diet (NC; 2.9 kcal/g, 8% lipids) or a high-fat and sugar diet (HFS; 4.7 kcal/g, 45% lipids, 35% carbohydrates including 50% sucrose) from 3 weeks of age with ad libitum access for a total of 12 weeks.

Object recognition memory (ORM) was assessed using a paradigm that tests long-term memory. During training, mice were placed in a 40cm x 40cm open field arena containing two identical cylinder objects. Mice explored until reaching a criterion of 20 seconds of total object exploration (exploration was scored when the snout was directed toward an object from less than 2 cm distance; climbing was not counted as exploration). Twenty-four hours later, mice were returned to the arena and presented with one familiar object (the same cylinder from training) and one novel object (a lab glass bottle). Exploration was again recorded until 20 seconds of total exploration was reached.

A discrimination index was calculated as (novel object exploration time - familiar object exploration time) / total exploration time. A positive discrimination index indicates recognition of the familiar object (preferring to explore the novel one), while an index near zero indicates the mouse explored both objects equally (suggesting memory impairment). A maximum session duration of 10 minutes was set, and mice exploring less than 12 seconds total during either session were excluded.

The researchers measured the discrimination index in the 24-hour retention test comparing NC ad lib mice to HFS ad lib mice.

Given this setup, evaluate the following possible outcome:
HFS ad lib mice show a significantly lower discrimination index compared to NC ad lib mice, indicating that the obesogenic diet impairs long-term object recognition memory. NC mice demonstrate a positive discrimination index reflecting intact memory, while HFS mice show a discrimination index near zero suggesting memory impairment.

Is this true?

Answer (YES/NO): YES